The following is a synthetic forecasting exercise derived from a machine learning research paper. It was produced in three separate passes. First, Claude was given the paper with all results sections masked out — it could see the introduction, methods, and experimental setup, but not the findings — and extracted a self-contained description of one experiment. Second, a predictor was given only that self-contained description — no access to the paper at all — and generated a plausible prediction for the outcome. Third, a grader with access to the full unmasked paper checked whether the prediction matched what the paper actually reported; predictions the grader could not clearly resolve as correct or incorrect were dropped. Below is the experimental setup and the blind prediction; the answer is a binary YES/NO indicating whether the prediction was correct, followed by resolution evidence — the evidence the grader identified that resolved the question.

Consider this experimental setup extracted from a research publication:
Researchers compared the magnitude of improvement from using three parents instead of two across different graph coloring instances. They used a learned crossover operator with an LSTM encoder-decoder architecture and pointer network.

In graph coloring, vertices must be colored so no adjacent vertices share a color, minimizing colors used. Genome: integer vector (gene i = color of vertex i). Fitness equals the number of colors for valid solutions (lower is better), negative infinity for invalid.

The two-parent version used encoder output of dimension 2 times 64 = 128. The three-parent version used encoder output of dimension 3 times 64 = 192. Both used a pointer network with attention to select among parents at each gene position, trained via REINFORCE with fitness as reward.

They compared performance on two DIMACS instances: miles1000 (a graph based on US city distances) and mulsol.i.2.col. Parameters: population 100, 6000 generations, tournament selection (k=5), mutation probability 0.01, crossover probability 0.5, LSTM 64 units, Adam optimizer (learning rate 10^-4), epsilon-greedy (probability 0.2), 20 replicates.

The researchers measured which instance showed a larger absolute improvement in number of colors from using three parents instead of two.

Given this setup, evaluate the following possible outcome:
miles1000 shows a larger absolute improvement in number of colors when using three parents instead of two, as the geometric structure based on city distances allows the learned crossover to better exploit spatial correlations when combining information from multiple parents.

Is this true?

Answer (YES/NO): NO